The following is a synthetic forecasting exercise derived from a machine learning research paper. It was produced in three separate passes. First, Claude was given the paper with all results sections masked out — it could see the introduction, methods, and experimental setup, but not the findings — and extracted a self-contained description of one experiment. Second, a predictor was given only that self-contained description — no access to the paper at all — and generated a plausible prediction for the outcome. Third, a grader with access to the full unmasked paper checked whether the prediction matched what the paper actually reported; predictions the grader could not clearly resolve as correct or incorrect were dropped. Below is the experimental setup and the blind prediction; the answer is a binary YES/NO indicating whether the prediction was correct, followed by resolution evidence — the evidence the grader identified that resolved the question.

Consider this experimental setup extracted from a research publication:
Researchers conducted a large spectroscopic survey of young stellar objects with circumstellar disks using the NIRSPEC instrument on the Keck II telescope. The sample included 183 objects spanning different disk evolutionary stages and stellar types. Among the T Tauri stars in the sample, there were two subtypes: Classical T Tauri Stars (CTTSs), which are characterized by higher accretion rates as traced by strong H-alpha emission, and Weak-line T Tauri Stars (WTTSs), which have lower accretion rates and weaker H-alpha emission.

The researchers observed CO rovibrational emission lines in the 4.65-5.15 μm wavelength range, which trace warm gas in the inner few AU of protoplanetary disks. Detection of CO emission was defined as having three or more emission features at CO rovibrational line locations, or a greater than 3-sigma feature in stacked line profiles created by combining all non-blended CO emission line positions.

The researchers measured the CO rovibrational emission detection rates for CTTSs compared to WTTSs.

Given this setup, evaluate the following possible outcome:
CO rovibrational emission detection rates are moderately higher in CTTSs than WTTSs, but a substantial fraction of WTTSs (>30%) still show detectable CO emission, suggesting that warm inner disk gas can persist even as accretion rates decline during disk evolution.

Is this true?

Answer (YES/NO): NO